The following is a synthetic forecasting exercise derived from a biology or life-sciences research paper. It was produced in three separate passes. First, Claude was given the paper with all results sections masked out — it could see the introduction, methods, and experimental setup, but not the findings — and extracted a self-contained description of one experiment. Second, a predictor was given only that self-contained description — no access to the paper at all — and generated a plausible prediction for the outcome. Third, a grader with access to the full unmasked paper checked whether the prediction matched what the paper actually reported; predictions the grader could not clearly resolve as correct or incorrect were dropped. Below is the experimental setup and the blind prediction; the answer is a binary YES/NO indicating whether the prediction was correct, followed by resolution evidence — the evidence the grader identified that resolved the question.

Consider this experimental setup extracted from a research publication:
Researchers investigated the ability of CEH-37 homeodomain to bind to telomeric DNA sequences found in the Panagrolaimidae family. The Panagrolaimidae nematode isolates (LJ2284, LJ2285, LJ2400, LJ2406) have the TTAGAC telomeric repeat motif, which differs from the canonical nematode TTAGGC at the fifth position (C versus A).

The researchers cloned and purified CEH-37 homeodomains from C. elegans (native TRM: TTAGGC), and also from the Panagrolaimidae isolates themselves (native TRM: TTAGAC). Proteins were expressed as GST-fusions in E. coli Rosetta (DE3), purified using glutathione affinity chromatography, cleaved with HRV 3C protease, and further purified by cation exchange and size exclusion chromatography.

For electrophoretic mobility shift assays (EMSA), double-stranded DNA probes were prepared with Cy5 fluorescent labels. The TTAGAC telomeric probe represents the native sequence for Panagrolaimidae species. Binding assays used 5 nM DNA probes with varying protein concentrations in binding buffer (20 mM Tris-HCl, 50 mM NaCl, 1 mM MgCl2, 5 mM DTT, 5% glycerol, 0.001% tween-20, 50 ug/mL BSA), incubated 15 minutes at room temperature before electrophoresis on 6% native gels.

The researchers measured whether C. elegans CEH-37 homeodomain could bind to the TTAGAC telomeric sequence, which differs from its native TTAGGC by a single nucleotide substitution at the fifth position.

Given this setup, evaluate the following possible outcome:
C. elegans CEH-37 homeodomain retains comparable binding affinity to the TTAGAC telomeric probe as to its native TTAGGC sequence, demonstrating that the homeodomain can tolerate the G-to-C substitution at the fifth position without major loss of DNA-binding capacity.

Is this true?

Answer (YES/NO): YES